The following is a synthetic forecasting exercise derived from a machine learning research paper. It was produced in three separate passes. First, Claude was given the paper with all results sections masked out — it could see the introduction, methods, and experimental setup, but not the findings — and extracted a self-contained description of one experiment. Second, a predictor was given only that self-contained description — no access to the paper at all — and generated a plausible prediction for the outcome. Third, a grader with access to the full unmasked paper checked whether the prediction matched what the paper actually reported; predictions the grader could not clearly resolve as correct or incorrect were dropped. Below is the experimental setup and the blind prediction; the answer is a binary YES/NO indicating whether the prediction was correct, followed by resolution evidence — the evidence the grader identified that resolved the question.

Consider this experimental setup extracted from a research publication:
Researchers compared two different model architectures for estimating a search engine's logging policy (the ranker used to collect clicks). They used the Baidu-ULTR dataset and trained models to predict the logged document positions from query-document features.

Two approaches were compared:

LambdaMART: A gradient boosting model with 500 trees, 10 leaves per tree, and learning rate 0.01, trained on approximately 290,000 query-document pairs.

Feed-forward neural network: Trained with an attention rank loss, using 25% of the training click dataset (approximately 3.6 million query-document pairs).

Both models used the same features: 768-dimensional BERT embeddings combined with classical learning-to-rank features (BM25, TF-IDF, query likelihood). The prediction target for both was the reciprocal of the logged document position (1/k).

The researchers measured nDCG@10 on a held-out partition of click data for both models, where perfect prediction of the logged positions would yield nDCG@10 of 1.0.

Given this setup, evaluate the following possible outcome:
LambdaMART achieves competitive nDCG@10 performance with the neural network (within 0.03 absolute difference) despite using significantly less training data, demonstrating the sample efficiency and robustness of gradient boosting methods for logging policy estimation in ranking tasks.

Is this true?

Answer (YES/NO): YES